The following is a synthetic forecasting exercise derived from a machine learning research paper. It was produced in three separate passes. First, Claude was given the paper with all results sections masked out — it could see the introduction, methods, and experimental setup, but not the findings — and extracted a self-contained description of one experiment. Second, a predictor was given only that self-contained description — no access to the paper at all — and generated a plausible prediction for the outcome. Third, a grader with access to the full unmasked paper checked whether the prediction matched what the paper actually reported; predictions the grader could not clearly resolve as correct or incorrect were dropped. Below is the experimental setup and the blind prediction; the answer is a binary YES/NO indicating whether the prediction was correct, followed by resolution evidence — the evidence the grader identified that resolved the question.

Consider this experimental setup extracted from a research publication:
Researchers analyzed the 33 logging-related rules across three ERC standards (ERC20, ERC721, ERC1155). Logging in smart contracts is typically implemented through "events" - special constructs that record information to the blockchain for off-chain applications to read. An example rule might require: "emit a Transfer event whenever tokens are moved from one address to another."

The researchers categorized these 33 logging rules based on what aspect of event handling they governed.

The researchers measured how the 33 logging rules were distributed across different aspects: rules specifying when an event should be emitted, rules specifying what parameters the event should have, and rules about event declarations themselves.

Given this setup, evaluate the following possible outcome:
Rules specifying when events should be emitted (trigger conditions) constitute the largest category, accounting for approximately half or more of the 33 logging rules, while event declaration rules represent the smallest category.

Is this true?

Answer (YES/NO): YES